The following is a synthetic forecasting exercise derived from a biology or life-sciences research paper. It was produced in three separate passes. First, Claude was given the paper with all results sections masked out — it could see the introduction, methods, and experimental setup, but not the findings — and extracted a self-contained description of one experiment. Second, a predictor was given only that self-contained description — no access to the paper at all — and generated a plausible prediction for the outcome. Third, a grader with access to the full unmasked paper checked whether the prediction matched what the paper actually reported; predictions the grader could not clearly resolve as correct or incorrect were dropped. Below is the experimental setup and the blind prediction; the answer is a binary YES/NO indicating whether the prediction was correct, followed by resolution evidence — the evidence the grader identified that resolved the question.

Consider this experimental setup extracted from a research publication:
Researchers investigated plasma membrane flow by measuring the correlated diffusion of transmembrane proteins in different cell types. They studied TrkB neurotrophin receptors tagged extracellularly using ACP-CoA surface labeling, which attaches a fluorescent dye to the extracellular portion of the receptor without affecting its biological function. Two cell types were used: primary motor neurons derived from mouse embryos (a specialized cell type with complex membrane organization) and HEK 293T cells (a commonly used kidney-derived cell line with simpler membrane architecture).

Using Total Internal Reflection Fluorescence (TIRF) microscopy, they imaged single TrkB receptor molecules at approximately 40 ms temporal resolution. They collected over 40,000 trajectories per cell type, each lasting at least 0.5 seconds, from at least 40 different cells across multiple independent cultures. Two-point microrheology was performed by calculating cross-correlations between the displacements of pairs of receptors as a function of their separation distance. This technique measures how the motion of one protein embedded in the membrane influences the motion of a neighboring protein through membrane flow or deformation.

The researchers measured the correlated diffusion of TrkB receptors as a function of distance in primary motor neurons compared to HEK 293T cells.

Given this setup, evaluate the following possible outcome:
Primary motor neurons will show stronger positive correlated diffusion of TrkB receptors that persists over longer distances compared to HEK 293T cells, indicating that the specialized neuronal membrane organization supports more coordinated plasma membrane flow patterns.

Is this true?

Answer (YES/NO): NO